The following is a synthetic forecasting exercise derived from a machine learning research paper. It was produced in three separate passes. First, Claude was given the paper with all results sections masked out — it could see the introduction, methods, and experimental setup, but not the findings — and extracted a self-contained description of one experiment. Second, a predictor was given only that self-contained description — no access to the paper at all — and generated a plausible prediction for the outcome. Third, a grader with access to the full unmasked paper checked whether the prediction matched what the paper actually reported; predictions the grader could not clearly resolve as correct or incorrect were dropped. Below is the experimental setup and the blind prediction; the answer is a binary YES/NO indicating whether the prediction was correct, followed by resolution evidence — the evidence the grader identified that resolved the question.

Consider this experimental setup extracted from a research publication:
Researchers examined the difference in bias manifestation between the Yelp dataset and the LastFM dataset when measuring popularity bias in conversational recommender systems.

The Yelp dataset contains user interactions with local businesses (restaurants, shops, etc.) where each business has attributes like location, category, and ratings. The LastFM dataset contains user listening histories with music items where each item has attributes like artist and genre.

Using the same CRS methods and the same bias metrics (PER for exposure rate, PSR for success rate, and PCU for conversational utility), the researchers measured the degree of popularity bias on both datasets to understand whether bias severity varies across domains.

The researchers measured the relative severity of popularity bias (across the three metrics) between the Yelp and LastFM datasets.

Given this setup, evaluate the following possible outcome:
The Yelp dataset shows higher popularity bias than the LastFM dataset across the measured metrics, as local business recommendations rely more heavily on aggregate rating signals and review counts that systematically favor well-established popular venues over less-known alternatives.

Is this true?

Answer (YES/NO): NO